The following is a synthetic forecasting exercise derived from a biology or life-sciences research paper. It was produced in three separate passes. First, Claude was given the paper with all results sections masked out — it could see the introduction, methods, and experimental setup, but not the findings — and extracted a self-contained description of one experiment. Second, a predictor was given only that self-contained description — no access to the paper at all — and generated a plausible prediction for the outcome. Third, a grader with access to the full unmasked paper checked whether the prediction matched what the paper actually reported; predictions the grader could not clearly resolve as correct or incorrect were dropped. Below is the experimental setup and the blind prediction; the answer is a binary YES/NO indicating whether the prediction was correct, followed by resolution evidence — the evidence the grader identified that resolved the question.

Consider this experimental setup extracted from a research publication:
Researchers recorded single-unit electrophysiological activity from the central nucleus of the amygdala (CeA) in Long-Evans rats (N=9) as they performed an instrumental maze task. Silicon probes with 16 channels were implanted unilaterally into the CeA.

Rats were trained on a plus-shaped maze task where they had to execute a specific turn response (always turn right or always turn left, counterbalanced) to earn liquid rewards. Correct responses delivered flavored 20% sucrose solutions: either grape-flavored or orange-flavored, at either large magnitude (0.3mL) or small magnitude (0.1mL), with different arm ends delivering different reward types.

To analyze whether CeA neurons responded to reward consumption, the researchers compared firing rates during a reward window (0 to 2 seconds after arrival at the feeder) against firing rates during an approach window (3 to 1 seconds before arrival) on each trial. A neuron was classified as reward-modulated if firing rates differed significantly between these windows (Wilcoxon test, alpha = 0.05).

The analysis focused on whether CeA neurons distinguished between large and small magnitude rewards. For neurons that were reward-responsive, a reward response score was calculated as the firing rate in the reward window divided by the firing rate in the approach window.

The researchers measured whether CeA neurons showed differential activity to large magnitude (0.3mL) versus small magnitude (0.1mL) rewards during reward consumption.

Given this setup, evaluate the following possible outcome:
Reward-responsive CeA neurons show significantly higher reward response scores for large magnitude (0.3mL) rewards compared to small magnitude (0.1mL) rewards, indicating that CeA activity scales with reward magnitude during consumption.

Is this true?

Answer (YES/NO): YES